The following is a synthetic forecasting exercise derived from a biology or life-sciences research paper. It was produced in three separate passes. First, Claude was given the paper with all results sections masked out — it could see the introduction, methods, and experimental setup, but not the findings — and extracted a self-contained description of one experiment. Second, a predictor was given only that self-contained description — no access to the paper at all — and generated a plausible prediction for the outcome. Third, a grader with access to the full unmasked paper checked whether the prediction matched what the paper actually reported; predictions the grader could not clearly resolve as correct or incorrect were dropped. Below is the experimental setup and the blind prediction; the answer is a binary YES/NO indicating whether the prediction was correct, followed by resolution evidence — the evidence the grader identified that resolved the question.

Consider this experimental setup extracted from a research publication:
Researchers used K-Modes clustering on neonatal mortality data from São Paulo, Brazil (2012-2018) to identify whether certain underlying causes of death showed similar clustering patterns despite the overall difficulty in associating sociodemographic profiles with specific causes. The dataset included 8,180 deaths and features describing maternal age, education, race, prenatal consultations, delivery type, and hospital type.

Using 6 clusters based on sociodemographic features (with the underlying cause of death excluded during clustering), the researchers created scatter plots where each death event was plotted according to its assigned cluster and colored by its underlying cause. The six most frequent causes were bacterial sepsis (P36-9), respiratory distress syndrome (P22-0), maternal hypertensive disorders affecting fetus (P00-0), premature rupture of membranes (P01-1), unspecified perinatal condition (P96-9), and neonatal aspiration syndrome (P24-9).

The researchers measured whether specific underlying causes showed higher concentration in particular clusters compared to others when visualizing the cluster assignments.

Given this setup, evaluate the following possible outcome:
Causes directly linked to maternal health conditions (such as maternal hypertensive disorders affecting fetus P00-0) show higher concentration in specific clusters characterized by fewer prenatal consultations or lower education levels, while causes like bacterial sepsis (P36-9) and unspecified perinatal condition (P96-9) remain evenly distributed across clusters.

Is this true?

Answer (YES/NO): NO